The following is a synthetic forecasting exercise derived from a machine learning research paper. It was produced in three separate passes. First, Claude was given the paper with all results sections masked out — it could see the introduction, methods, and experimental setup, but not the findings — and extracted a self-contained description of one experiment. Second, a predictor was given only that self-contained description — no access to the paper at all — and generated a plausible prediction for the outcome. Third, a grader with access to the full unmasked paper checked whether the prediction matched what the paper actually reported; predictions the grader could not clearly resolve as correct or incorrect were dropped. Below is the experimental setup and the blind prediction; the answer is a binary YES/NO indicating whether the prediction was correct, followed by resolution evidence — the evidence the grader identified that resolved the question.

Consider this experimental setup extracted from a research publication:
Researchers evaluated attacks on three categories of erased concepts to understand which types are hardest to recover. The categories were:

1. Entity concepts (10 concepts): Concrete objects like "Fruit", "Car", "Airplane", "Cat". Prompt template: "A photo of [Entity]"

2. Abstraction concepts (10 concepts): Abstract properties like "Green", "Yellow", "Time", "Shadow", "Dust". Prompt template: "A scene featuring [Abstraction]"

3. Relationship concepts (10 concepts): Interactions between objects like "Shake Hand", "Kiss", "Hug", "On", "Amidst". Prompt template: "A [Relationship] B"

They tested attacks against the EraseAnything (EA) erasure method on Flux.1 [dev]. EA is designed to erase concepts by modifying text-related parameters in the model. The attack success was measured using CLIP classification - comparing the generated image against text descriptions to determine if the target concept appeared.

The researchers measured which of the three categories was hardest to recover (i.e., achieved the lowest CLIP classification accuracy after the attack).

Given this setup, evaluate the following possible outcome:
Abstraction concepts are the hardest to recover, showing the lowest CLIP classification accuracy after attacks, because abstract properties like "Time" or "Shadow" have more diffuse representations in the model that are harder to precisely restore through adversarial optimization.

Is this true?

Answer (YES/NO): YES